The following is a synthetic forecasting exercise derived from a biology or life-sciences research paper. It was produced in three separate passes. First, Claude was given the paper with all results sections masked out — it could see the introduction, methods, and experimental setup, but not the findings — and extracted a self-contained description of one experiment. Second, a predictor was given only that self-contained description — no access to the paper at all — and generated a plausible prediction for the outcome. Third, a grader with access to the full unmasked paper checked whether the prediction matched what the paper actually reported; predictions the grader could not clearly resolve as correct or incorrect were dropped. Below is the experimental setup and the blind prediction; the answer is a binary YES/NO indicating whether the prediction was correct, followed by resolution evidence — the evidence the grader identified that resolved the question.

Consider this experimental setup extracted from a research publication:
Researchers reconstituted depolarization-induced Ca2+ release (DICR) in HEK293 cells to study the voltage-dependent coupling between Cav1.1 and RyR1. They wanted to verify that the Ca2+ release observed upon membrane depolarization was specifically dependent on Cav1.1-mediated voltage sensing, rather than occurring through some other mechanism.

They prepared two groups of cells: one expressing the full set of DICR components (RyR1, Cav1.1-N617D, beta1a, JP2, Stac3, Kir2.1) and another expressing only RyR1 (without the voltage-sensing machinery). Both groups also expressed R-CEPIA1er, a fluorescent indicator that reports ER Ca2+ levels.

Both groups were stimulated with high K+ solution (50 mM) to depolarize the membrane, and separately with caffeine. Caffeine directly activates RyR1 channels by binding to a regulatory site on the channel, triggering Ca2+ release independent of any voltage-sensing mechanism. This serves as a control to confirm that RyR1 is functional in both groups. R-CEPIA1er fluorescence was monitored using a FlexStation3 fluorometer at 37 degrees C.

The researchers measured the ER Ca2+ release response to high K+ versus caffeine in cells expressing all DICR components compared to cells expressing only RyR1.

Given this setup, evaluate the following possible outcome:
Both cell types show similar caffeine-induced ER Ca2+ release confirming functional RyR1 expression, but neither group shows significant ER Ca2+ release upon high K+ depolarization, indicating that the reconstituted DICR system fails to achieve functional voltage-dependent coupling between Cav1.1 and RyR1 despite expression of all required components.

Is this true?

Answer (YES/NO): NO